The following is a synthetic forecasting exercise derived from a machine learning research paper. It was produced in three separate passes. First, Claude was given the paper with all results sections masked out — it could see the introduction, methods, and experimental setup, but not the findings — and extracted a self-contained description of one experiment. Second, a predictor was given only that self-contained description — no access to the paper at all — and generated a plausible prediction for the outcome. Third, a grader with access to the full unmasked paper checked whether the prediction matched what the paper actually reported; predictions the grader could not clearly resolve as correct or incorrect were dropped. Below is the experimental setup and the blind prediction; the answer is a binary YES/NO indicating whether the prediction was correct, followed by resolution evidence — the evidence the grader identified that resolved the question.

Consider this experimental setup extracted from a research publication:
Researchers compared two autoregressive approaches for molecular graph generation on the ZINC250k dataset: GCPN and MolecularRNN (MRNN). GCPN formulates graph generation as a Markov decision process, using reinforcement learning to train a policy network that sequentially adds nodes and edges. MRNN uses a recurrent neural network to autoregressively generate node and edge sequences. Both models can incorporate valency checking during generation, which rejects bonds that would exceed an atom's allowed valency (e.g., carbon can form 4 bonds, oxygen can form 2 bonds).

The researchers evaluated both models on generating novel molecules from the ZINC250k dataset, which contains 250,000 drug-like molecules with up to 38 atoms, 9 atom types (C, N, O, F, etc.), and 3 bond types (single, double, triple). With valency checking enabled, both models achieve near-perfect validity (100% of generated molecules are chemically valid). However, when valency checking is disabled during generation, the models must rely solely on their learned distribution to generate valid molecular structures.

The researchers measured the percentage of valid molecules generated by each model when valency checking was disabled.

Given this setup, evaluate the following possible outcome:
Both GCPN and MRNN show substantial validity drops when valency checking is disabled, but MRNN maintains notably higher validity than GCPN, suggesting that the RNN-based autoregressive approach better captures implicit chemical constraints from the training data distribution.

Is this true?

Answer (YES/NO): YES